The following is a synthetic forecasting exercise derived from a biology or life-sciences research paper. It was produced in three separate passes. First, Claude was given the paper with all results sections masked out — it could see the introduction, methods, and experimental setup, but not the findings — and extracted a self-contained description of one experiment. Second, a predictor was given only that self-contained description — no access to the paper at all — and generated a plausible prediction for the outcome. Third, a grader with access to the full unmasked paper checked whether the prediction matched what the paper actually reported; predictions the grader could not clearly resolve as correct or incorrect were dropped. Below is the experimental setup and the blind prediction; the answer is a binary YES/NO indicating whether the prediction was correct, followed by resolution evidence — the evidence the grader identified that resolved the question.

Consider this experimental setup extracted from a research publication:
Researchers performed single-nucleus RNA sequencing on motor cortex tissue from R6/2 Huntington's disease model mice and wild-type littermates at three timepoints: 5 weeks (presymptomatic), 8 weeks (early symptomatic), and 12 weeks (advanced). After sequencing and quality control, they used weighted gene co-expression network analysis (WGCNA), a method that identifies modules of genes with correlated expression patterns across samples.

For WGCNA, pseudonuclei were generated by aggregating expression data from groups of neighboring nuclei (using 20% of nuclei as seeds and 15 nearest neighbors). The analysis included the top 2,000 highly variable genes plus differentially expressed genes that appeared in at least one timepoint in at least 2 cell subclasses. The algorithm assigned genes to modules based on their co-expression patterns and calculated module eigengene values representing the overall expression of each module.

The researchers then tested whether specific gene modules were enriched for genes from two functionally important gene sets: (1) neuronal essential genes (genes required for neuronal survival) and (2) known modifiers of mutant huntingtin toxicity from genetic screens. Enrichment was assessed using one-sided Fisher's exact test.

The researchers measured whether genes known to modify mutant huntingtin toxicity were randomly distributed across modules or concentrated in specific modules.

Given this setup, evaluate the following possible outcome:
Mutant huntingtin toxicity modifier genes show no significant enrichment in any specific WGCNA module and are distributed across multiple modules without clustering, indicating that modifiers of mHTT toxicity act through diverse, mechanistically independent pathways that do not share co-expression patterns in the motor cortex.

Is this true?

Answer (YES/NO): YES